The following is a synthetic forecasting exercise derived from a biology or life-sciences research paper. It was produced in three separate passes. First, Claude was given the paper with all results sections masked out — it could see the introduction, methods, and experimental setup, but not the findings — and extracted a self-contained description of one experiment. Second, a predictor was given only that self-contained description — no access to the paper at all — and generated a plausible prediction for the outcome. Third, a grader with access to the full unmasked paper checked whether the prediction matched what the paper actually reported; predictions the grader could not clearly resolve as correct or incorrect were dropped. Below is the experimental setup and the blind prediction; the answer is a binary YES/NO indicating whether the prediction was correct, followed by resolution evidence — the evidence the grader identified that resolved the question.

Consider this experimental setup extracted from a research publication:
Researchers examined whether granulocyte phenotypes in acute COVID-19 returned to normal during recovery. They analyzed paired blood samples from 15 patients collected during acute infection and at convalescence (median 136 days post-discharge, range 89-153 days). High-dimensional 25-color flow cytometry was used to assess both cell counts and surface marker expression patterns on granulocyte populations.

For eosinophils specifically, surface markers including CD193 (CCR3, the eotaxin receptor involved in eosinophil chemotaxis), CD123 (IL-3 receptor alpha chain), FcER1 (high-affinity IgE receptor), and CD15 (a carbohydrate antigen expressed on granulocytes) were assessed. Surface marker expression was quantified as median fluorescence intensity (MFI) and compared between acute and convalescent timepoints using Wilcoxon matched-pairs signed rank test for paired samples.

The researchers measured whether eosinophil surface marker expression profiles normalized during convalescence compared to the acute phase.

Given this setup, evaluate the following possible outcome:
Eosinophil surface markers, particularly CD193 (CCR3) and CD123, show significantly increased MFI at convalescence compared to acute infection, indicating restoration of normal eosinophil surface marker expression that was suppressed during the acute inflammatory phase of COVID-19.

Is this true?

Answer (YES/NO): NO